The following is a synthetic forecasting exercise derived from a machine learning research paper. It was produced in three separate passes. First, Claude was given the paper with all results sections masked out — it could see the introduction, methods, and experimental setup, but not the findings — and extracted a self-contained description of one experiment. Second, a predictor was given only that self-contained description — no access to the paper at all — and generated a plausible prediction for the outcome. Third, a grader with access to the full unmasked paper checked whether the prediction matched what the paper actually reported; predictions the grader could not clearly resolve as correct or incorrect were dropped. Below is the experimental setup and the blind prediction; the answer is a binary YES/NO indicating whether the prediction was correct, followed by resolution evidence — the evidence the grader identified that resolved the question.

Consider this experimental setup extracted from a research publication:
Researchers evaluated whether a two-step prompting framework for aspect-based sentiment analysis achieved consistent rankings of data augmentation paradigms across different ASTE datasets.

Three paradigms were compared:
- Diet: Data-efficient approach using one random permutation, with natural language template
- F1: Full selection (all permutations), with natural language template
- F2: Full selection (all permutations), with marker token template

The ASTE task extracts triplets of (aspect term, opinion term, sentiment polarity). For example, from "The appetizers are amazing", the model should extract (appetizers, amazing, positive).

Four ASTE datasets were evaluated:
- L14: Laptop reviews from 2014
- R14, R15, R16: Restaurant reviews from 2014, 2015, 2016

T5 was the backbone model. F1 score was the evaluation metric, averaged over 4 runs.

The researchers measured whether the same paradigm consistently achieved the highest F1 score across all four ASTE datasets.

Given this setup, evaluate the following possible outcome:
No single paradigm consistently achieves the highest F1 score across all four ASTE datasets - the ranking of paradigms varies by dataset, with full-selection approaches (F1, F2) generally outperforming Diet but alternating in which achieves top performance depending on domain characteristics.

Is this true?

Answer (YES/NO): NO